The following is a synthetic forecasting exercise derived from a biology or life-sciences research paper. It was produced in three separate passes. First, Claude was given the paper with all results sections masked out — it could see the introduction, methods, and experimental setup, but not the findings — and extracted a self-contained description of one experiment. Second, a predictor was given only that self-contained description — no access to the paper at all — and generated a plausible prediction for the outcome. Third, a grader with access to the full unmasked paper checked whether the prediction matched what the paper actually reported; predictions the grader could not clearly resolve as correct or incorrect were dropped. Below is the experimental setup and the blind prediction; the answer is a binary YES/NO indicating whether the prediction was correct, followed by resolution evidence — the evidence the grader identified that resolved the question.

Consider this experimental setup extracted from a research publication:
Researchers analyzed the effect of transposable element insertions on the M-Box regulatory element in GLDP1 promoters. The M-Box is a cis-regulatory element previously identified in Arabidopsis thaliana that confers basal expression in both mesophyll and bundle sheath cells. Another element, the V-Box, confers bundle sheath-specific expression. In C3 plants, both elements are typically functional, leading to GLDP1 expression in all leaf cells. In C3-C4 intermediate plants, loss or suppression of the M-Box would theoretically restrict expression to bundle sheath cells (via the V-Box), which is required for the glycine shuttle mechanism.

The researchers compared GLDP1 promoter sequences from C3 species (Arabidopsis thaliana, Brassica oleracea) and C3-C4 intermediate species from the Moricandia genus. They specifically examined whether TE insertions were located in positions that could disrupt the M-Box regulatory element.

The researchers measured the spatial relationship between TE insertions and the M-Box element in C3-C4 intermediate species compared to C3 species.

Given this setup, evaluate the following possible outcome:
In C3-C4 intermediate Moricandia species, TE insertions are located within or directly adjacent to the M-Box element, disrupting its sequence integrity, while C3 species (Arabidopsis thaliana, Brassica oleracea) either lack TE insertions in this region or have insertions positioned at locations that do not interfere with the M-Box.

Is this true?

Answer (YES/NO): NO